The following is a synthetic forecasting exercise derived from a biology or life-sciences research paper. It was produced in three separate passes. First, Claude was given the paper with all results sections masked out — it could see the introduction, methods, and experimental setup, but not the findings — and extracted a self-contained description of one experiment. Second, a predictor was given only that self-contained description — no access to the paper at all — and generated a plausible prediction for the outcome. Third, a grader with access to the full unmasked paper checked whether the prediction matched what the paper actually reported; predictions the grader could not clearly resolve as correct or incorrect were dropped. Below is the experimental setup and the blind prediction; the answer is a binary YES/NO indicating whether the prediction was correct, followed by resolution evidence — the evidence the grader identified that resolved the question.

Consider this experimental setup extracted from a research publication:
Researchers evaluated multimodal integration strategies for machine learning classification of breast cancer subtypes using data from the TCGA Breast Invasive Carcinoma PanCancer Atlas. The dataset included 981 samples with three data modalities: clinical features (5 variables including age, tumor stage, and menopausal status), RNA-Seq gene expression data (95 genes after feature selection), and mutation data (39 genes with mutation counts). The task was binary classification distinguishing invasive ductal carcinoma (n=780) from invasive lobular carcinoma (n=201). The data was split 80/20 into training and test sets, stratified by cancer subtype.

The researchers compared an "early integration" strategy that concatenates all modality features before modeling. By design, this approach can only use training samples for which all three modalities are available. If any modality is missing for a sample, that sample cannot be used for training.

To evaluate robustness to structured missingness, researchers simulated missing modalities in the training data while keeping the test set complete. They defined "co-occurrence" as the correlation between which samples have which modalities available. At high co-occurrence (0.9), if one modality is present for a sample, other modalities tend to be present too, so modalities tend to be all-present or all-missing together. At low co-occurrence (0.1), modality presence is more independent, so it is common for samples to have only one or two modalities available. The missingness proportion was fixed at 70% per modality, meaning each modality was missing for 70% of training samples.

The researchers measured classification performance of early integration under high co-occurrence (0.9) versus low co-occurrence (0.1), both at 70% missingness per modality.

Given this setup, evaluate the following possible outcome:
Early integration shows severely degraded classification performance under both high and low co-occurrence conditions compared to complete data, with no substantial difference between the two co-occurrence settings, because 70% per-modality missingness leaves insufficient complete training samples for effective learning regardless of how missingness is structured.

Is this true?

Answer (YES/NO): NO